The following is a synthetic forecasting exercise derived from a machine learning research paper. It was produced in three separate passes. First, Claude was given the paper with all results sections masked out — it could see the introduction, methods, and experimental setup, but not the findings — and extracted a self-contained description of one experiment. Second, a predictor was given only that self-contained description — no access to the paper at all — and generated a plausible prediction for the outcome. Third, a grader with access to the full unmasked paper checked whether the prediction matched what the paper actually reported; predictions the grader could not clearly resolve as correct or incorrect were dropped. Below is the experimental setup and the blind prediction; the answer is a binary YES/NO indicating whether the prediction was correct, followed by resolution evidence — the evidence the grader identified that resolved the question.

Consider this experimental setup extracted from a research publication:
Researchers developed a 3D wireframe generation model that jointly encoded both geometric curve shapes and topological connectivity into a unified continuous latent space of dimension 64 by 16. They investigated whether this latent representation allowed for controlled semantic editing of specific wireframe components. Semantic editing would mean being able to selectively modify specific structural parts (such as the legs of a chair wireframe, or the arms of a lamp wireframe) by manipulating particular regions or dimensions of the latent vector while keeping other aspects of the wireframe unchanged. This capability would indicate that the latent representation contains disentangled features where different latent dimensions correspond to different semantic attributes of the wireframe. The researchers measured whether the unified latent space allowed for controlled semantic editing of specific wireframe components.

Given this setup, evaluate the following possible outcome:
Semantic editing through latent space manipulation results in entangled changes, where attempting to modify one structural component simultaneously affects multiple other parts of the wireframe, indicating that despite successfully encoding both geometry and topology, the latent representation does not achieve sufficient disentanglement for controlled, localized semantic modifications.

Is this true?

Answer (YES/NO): YES